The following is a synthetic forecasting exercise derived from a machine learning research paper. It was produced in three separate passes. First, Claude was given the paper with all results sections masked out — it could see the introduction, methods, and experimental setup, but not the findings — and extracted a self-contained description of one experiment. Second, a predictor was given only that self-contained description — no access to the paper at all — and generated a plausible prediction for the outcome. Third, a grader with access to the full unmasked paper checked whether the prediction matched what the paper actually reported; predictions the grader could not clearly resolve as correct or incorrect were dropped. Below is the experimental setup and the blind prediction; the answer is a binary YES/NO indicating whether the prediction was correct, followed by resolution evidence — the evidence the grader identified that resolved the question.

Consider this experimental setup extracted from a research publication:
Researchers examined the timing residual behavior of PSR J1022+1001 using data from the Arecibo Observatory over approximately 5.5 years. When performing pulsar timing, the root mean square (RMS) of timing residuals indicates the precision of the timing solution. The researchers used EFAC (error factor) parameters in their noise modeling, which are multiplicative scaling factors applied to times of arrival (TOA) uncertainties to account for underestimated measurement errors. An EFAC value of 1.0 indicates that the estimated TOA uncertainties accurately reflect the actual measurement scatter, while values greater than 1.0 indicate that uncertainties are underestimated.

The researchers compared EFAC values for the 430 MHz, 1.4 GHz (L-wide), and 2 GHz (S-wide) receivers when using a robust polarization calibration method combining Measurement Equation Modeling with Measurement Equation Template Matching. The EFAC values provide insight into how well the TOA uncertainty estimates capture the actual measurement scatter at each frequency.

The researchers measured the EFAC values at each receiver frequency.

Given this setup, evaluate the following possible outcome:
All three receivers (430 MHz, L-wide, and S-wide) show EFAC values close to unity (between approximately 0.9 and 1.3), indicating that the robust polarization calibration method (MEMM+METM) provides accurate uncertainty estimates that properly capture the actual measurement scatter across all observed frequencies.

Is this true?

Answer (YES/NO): YES